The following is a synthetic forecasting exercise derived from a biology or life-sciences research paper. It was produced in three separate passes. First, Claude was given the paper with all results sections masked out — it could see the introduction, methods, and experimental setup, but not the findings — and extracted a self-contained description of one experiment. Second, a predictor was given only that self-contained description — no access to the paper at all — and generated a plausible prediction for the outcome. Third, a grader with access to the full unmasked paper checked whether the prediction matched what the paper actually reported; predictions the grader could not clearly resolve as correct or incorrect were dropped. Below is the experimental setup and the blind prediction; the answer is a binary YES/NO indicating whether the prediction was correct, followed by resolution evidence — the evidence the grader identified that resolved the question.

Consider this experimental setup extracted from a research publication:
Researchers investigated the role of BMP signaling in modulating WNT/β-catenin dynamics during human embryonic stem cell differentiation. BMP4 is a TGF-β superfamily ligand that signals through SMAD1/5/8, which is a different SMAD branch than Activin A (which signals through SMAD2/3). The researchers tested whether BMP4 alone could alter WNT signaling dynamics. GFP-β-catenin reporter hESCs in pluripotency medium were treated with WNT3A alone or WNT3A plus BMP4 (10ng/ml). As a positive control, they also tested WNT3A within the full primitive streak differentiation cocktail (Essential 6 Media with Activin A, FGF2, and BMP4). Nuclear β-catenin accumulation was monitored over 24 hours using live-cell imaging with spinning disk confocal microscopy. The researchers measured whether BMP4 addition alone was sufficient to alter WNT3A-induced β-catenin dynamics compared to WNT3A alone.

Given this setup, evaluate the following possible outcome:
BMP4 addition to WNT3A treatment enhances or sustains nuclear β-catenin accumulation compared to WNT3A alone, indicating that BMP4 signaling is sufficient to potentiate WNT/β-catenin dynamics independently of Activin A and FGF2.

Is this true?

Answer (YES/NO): YES